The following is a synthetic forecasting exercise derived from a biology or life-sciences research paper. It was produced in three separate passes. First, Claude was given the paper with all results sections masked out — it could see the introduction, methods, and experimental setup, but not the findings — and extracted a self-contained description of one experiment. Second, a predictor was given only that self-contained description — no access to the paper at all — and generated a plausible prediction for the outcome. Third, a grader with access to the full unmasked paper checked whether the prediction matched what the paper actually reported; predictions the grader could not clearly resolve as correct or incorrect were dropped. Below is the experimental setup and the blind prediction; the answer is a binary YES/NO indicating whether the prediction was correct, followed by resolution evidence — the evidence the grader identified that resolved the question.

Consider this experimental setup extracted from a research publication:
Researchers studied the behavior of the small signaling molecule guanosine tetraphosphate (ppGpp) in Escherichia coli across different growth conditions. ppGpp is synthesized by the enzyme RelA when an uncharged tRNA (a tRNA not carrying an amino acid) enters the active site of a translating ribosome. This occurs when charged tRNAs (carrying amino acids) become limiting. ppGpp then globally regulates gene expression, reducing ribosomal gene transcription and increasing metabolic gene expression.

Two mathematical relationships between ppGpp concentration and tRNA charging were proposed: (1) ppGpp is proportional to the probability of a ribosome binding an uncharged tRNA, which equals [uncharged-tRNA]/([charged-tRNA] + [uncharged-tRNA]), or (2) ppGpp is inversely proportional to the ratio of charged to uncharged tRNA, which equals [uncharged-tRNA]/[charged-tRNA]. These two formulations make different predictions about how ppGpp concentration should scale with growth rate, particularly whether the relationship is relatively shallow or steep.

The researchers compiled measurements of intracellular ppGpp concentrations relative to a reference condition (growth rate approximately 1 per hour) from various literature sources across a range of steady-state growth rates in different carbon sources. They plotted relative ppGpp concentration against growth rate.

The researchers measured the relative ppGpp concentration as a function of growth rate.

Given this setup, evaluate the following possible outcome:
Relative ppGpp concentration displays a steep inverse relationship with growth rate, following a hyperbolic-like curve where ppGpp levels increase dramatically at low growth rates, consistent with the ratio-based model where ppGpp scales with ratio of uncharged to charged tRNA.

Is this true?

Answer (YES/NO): YES